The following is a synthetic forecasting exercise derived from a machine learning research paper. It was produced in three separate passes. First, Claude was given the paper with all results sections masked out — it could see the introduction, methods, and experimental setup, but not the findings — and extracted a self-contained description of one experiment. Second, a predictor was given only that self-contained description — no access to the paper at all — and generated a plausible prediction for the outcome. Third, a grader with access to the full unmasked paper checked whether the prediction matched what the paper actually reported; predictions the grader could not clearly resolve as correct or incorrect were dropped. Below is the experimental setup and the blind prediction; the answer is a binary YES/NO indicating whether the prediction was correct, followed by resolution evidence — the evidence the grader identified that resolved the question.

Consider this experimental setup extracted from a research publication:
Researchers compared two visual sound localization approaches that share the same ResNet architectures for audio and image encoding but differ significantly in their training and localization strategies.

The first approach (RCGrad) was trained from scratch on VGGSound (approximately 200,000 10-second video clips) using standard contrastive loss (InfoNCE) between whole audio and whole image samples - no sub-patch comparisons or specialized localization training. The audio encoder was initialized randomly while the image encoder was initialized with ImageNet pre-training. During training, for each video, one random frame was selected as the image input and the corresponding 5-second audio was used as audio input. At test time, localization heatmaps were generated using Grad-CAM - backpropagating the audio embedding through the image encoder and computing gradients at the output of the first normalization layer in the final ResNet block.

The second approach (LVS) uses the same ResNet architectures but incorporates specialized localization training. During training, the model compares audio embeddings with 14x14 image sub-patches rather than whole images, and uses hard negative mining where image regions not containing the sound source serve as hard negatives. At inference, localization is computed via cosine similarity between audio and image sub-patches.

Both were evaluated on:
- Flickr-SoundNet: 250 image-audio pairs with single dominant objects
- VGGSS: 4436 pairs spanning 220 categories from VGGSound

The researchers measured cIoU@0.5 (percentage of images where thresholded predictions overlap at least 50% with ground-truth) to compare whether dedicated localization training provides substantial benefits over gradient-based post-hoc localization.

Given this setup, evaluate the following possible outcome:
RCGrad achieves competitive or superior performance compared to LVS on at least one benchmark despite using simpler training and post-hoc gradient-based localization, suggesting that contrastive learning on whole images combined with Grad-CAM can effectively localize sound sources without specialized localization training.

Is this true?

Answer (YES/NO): YES